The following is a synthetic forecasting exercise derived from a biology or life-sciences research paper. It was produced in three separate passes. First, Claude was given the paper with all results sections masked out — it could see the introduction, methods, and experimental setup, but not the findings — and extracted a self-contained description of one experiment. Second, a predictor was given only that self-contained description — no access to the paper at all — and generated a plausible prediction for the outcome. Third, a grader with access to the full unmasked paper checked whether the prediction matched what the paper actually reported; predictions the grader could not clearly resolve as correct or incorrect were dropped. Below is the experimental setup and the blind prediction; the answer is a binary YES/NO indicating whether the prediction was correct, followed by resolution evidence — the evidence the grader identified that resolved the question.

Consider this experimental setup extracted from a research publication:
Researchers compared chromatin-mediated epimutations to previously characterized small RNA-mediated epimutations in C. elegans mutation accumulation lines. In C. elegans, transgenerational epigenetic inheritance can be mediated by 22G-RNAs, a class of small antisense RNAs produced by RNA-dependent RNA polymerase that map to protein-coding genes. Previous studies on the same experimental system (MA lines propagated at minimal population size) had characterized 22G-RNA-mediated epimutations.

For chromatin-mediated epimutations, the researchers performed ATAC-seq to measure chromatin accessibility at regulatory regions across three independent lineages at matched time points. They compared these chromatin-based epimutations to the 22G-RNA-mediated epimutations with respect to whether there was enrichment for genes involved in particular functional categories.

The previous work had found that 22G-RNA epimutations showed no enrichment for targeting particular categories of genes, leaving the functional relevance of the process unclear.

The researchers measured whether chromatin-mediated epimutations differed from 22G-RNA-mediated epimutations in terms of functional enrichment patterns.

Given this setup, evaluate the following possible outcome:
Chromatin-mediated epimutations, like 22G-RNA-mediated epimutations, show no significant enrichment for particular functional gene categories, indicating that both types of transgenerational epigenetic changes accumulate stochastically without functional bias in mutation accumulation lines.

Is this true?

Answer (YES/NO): NO